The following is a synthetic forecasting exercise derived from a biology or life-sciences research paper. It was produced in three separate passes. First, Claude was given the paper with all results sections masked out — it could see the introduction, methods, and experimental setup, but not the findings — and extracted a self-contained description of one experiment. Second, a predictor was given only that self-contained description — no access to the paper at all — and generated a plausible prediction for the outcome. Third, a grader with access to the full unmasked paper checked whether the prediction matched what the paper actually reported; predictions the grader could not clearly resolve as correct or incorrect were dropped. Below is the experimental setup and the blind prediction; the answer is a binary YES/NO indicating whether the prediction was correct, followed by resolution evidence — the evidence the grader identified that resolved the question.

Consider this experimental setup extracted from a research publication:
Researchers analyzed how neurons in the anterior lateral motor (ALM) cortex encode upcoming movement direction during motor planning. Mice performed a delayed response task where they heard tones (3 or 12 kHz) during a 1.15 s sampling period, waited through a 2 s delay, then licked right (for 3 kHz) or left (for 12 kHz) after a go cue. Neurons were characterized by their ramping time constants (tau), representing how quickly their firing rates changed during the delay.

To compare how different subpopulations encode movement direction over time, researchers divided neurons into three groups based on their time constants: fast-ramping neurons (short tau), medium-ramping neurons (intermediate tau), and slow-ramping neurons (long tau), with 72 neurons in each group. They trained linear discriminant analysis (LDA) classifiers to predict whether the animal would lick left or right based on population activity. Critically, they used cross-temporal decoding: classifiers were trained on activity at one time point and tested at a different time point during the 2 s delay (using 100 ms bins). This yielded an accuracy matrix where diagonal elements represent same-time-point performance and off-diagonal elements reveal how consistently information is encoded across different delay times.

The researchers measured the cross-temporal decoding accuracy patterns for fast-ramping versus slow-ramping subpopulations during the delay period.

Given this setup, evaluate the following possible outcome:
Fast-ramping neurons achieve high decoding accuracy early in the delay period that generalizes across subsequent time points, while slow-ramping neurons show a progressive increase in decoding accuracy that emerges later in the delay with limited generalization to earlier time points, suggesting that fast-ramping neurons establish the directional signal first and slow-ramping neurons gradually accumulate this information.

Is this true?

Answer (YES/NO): NO